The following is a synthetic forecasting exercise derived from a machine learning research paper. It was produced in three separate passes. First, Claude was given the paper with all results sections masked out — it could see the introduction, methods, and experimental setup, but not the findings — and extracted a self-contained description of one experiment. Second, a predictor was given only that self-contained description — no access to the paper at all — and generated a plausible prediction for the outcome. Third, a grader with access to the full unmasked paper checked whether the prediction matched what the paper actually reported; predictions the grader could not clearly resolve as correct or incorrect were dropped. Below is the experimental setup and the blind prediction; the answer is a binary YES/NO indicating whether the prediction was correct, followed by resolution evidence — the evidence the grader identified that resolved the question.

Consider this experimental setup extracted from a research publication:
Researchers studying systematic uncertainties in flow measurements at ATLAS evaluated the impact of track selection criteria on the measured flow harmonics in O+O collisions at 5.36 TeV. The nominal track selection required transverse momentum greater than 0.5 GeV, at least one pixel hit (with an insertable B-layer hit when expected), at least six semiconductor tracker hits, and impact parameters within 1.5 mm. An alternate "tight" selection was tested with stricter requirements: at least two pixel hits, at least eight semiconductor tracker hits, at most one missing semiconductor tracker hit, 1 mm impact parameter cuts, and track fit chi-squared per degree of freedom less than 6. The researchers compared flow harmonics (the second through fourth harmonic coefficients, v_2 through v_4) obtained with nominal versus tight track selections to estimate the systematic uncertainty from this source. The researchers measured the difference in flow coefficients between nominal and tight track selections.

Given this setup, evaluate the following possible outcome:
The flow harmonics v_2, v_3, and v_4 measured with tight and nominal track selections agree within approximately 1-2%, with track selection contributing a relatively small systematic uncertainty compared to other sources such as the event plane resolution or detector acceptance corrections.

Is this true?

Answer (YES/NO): YES